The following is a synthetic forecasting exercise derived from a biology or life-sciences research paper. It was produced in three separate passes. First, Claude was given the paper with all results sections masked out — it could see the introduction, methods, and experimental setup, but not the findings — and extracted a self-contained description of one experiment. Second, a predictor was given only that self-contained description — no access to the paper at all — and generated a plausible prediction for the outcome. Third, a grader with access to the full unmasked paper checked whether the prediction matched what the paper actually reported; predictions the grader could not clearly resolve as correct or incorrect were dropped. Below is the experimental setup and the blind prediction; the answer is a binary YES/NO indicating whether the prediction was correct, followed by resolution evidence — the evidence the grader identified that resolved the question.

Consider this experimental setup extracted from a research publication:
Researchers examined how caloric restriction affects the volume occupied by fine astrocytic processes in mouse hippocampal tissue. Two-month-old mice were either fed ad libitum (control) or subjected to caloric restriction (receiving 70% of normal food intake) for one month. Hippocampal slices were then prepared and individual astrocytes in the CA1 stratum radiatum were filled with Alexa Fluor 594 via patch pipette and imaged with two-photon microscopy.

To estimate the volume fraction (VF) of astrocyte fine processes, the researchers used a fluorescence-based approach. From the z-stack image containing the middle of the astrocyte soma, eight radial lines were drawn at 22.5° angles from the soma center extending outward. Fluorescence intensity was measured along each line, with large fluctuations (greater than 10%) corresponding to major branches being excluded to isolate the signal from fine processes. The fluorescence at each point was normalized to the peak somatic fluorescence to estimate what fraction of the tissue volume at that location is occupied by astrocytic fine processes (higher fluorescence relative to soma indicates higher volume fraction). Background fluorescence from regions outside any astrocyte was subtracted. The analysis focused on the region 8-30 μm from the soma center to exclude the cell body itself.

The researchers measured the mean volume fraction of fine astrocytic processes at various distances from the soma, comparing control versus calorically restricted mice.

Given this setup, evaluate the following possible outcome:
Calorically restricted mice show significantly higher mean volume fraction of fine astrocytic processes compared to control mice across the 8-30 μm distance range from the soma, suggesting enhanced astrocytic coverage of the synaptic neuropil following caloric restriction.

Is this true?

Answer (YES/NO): YES